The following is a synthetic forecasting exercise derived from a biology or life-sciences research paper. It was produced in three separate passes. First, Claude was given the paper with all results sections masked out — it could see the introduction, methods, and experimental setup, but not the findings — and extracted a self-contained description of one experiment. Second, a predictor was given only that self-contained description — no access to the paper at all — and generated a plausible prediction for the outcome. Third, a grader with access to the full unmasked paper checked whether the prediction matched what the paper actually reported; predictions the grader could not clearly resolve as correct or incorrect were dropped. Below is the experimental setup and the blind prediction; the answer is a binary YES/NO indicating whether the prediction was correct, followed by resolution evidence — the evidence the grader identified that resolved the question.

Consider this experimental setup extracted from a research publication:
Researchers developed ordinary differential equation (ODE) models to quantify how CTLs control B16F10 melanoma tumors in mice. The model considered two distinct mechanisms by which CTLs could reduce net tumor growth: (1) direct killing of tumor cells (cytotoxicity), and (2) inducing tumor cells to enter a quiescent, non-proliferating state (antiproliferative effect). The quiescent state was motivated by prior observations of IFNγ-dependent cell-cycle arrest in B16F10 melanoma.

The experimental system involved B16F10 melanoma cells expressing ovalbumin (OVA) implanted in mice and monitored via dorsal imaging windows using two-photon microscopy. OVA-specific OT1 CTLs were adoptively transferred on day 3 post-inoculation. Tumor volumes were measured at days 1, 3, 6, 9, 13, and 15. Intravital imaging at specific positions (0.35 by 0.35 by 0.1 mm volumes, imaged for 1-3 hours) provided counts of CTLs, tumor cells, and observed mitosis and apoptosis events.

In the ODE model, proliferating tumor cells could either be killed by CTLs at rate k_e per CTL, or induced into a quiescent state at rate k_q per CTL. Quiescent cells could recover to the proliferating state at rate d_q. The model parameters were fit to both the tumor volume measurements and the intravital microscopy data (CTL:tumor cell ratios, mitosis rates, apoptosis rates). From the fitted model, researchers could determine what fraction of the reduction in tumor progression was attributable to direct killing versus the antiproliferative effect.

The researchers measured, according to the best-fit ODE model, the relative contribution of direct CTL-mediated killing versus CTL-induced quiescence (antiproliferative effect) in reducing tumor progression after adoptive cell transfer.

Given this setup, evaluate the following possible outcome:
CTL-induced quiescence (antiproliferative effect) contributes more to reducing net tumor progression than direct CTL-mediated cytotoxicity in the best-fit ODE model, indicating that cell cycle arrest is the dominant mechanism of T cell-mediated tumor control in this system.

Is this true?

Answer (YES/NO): YES